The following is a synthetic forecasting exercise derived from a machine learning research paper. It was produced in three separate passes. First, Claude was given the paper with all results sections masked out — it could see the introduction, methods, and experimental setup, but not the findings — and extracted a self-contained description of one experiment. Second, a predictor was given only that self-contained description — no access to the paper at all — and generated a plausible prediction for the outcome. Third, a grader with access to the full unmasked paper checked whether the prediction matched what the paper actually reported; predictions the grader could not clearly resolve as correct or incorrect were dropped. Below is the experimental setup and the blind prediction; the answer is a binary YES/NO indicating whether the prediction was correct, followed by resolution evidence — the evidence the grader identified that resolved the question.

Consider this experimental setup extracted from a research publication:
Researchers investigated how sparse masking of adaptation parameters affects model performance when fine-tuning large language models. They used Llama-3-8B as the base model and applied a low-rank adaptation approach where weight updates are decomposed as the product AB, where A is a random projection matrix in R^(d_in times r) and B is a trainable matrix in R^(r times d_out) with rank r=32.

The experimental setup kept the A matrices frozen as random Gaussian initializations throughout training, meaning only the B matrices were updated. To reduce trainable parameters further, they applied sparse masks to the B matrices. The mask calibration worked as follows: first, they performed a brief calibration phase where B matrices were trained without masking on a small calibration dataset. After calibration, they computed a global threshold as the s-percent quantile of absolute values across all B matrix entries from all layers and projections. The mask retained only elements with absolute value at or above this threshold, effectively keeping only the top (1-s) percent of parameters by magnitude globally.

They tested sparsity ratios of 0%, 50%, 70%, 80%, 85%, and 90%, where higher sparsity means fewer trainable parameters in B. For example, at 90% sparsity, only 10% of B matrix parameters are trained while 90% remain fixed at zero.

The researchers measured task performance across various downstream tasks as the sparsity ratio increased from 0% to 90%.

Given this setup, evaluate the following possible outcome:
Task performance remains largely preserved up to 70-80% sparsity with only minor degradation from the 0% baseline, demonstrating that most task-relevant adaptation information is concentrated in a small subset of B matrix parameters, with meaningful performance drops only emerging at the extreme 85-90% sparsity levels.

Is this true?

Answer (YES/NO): NO